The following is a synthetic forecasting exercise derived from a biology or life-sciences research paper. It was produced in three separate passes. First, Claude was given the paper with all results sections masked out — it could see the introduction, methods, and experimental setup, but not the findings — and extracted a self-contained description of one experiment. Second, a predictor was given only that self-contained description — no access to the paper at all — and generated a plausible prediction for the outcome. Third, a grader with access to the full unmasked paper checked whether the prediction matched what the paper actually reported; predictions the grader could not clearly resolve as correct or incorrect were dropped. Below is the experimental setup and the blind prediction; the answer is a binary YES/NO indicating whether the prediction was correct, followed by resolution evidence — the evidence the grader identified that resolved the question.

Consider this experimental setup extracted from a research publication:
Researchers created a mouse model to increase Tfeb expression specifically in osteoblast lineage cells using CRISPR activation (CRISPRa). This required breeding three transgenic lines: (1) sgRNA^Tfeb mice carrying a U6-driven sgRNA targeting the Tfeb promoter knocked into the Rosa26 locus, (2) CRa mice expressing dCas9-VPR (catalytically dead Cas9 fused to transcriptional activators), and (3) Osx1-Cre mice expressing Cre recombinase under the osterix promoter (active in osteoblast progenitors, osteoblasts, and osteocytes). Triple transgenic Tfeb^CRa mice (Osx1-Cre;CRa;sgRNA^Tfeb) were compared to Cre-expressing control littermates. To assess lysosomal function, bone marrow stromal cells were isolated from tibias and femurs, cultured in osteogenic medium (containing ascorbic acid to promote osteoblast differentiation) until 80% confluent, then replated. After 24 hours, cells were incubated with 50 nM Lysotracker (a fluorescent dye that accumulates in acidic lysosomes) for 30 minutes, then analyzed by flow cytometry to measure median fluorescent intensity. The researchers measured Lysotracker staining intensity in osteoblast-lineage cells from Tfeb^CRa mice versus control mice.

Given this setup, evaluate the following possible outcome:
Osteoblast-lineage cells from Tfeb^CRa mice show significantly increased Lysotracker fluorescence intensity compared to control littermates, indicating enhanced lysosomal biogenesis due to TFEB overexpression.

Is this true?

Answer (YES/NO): YES